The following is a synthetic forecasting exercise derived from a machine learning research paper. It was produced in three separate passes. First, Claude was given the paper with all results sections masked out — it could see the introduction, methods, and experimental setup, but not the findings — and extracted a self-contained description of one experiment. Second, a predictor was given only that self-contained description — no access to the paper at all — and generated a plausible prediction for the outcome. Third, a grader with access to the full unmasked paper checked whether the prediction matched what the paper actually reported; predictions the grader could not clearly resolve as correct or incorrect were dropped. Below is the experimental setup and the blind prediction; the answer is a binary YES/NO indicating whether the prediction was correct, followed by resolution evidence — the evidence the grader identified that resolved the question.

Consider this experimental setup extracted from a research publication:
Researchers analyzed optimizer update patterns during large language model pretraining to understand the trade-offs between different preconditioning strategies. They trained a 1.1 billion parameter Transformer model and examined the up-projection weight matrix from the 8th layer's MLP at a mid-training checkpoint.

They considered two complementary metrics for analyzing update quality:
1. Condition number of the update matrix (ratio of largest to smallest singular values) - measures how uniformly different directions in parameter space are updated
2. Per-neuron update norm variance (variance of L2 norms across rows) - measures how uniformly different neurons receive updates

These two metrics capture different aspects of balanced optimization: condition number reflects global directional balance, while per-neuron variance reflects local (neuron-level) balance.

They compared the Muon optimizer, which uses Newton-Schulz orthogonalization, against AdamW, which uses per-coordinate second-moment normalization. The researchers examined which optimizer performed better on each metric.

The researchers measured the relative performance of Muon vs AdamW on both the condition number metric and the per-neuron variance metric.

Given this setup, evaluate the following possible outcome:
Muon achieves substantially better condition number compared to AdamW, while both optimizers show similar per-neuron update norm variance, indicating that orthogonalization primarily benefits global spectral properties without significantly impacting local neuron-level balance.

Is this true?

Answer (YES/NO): NO